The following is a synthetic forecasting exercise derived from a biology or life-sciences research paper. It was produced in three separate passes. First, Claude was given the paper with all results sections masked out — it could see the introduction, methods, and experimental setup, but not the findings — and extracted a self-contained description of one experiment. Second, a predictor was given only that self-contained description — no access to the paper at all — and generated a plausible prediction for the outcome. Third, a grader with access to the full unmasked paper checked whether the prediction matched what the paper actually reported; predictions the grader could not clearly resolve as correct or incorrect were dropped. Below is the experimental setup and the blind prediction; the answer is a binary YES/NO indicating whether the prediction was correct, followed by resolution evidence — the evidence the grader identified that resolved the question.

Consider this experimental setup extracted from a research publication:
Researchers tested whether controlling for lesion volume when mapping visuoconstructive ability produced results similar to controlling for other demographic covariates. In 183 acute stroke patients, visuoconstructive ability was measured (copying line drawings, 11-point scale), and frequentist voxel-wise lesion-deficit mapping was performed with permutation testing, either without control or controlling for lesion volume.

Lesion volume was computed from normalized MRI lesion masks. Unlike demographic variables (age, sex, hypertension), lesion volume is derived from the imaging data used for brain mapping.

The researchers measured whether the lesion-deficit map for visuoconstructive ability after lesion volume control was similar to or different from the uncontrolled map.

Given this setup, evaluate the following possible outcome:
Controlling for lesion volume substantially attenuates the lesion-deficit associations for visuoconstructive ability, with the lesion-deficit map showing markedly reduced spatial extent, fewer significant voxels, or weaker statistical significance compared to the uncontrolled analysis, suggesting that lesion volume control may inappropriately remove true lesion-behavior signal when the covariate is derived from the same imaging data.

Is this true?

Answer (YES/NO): NO